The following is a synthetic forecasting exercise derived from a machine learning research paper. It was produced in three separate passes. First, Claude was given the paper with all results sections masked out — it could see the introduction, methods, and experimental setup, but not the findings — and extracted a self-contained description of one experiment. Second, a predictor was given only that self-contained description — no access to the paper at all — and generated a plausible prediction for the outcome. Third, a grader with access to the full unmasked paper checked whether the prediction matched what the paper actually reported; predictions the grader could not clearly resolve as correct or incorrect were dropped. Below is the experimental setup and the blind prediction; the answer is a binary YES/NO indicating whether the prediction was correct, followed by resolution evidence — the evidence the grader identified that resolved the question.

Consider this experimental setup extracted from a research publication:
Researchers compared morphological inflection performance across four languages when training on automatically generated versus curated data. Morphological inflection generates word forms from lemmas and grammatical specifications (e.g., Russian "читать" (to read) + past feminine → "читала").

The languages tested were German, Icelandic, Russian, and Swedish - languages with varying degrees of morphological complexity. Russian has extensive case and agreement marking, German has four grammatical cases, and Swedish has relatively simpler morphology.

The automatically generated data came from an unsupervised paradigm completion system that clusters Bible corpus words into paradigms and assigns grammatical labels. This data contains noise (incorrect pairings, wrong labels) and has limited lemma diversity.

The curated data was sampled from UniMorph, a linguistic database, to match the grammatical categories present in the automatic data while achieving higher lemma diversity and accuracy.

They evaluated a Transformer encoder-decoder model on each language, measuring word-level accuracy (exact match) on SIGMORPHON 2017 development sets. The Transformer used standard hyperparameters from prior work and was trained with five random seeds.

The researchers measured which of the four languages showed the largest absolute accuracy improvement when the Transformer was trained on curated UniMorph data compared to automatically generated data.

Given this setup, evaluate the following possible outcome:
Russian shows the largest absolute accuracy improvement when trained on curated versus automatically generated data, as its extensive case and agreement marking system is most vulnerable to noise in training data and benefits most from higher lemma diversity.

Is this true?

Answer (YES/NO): YES